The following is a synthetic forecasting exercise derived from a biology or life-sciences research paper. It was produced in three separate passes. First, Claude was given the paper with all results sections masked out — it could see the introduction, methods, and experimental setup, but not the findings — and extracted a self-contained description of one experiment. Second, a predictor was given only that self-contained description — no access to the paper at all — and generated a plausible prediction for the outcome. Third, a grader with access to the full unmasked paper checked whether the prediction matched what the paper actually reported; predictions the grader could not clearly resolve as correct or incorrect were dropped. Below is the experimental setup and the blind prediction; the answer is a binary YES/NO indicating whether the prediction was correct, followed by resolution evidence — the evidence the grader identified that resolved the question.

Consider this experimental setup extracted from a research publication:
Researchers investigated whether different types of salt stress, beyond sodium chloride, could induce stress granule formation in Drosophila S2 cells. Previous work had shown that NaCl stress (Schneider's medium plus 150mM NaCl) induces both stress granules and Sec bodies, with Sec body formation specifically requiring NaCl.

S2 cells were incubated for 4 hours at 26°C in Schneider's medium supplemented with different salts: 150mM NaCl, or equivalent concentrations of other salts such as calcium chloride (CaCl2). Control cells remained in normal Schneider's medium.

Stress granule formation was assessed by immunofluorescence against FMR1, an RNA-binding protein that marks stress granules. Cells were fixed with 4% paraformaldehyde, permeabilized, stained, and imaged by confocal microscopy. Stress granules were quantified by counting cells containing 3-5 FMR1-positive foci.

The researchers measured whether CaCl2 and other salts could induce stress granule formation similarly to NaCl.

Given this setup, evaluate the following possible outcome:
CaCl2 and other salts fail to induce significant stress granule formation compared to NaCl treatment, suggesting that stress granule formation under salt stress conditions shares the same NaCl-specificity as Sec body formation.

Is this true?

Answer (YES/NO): NO